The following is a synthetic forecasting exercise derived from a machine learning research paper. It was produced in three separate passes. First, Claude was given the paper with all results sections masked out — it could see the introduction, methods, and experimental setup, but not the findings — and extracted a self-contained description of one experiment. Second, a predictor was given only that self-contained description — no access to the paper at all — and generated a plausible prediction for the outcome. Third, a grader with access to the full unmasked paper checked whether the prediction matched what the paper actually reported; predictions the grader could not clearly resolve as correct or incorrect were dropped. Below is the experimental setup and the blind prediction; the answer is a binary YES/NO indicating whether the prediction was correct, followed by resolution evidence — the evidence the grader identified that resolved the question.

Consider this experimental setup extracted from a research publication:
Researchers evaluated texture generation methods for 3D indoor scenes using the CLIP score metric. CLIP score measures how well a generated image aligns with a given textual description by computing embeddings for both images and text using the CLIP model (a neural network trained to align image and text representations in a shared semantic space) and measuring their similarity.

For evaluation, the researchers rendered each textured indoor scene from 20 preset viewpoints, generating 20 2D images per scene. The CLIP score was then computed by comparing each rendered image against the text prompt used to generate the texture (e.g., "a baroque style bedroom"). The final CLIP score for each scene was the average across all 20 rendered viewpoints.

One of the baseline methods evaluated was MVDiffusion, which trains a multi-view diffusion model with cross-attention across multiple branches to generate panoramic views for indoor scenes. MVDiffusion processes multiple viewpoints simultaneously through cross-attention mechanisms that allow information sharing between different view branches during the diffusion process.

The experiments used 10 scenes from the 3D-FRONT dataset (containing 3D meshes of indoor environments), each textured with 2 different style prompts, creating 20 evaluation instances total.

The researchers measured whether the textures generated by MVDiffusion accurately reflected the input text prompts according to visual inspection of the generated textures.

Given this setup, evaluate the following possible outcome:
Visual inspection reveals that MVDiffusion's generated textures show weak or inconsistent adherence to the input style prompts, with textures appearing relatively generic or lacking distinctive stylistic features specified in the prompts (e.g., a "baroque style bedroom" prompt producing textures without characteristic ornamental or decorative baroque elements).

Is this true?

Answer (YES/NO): YES